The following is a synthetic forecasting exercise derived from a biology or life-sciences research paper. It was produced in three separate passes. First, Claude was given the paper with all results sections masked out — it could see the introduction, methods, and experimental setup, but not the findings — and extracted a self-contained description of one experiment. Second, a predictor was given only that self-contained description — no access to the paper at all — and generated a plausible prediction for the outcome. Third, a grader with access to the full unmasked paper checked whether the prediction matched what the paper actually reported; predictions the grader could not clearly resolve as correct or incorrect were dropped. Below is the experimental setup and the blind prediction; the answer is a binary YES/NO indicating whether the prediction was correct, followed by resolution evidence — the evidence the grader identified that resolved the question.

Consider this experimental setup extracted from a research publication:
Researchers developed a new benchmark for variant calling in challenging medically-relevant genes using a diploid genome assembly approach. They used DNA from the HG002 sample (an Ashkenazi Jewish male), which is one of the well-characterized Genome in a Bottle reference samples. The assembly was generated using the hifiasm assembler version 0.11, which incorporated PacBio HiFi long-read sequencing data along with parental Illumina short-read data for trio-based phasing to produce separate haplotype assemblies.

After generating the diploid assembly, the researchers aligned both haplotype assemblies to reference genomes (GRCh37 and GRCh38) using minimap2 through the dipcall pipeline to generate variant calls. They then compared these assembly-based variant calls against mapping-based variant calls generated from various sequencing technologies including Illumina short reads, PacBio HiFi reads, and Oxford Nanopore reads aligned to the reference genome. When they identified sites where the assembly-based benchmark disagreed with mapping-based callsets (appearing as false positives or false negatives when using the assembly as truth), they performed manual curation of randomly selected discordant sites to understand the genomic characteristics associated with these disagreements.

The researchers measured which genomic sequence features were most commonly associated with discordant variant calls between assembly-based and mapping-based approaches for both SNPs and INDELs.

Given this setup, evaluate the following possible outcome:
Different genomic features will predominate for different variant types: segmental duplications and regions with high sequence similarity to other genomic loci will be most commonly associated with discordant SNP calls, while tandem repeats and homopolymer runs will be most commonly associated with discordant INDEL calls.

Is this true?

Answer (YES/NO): NO